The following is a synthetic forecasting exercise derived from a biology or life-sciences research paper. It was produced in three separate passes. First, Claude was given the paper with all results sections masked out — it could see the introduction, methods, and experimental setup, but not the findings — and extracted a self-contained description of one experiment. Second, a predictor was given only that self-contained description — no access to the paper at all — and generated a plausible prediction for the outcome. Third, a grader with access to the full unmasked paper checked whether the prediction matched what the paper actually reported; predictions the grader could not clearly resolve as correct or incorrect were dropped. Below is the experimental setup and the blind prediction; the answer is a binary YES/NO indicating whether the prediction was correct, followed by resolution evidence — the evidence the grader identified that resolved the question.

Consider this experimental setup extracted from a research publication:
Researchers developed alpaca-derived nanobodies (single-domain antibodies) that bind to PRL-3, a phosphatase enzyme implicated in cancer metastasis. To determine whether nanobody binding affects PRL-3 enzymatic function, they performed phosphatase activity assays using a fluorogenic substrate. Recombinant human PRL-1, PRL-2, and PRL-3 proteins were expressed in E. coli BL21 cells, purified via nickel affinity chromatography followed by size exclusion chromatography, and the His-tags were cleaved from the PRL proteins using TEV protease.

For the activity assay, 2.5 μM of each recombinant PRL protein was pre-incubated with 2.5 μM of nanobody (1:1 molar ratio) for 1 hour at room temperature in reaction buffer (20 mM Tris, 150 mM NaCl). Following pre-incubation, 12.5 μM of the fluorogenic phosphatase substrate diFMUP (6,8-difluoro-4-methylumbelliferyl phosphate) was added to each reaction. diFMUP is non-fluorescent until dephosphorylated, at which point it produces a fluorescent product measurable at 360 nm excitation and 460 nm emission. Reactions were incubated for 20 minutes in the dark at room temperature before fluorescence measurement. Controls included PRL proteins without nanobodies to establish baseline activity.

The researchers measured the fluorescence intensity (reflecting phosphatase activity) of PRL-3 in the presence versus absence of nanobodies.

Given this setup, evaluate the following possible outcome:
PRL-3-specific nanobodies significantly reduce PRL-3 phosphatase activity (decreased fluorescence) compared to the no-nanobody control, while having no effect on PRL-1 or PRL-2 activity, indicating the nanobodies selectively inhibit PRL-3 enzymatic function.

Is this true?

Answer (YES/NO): NO